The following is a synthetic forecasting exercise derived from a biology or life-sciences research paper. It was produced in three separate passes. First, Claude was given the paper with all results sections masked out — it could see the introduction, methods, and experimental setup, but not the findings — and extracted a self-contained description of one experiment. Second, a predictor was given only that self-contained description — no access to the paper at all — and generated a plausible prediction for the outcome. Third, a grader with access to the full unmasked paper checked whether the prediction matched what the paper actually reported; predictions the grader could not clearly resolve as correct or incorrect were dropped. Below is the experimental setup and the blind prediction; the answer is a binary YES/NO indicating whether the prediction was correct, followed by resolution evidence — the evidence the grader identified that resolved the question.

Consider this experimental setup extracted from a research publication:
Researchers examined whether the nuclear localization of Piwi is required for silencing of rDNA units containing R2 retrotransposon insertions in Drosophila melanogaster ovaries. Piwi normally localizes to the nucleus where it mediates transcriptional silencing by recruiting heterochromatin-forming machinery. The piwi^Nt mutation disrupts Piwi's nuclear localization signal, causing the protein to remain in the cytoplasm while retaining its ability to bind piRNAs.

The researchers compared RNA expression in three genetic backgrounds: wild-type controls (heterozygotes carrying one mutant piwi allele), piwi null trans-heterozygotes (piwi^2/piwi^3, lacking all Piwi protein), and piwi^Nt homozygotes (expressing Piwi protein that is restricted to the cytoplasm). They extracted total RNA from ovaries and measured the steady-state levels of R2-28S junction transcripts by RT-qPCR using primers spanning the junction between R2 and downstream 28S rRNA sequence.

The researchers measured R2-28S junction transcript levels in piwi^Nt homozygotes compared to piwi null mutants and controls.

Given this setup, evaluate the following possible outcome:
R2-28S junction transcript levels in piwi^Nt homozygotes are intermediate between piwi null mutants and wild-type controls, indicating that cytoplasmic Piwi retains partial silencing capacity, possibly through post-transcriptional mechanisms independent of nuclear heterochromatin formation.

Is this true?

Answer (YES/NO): NO